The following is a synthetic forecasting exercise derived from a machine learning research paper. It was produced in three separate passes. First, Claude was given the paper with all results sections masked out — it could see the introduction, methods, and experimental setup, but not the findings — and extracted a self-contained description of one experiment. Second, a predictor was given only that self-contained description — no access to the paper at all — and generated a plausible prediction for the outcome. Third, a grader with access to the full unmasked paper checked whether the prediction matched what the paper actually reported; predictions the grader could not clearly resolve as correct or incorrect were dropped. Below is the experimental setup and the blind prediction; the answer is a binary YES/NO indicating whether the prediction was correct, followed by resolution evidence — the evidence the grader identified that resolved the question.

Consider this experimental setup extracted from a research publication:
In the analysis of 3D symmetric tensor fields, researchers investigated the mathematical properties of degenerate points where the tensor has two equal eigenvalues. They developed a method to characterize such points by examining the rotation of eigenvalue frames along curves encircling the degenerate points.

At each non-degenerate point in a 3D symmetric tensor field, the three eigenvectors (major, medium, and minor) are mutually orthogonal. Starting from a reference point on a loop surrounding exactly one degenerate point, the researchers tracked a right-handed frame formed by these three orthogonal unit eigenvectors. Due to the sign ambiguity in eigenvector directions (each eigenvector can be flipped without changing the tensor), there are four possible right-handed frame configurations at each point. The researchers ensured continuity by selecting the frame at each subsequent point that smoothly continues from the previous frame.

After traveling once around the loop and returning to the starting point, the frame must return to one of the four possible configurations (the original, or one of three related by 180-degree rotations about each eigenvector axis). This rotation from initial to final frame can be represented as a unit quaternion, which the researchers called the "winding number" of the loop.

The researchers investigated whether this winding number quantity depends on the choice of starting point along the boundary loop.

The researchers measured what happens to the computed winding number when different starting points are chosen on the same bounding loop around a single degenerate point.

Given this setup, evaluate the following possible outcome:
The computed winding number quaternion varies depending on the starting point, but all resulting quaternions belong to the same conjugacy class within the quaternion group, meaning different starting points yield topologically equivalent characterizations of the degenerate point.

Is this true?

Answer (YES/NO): NO